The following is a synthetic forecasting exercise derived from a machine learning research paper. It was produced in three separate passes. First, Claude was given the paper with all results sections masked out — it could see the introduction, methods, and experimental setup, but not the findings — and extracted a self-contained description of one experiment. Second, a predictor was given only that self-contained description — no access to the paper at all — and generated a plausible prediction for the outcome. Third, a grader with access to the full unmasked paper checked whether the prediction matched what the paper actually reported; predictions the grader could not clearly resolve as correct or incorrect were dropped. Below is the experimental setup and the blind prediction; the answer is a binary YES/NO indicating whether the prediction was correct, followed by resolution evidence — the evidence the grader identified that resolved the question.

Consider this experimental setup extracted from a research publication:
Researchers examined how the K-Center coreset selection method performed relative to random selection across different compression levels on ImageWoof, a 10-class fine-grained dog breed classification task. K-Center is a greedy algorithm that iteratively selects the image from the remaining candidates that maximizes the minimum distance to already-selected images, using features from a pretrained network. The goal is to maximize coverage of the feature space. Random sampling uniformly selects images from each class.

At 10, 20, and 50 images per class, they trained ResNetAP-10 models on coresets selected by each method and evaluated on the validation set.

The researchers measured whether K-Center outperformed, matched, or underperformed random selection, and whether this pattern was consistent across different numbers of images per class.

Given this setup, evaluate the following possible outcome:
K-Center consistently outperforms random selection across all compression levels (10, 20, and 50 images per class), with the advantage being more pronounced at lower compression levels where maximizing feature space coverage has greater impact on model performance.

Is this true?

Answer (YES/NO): NO